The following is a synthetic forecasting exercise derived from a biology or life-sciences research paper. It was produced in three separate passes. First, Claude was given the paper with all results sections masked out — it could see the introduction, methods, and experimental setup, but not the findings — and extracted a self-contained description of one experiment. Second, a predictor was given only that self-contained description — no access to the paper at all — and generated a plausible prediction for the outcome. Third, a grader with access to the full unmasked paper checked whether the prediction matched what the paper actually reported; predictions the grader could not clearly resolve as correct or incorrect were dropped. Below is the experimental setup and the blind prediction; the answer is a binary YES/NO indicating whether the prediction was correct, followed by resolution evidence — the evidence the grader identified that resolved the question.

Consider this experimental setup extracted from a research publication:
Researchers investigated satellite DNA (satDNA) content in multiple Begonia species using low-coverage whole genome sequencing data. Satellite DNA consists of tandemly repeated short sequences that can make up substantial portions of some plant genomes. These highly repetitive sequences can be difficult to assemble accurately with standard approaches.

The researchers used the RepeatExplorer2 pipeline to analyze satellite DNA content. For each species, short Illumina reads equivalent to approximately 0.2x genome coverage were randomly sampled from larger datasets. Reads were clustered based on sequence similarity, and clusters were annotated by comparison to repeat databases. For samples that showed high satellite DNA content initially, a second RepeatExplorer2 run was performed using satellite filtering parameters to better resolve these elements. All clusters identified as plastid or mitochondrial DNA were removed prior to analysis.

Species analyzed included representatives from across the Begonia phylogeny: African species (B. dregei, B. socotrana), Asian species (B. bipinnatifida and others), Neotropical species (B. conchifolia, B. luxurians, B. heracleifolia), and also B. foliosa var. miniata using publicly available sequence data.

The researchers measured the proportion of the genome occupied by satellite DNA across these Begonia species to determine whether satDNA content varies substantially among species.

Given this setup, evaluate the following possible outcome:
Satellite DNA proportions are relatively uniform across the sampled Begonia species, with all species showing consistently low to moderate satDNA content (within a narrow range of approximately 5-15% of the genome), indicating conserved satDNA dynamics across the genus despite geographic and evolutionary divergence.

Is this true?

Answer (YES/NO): NO